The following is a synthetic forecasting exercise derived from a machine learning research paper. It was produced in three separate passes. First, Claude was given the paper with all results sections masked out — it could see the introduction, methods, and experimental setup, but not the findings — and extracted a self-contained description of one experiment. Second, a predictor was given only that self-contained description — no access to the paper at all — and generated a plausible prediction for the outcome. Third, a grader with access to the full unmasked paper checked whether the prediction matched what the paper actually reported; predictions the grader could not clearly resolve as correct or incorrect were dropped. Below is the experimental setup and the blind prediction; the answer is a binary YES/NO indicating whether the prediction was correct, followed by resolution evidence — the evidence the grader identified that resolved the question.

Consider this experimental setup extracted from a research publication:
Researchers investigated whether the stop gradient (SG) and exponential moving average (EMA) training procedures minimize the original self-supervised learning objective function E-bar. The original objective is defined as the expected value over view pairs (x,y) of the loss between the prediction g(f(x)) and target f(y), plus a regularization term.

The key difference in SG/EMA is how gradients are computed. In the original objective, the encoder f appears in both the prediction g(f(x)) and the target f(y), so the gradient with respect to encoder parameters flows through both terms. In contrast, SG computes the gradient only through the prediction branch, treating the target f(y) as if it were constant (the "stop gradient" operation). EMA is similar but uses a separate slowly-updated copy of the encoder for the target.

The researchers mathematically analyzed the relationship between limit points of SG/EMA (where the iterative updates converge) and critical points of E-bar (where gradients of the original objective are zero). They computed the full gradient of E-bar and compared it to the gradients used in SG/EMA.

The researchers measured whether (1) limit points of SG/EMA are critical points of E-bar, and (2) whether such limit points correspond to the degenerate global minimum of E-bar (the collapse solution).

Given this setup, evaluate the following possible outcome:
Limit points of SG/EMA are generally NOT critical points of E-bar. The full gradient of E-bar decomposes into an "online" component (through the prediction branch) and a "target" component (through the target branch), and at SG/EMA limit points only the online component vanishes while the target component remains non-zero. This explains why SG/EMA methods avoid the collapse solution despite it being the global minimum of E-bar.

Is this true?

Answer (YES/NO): YES